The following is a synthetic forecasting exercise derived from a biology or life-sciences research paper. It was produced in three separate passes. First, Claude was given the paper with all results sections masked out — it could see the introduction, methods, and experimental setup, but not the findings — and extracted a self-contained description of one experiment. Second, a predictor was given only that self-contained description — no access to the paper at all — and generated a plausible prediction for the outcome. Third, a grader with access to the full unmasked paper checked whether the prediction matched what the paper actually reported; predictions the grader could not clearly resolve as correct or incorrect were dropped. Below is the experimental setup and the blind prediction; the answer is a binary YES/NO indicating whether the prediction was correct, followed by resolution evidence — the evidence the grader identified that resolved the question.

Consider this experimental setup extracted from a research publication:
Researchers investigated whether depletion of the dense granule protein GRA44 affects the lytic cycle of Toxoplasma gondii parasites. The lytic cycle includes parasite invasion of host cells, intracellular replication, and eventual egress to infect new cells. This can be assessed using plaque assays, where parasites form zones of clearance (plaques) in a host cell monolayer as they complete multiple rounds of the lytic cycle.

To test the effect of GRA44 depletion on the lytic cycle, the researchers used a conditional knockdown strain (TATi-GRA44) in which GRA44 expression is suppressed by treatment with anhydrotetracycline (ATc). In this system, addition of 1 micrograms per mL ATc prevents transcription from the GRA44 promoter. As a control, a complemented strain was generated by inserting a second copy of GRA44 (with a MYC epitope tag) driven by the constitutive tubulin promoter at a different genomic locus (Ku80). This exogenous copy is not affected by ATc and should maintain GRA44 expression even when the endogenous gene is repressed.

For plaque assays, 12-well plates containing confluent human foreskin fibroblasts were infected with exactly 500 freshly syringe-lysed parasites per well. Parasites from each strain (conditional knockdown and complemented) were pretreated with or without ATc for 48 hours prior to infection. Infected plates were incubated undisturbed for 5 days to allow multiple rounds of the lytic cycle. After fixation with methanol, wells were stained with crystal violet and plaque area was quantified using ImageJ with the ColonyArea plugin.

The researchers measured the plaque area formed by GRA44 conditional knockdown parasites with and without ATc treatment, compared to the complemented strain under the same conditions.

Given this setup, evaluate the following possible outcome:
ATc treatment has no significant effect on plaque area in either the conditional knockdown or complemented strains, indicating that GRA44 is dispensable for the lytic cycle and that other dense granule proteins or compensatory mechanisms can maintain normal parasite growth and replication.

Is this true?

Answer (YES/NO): NO